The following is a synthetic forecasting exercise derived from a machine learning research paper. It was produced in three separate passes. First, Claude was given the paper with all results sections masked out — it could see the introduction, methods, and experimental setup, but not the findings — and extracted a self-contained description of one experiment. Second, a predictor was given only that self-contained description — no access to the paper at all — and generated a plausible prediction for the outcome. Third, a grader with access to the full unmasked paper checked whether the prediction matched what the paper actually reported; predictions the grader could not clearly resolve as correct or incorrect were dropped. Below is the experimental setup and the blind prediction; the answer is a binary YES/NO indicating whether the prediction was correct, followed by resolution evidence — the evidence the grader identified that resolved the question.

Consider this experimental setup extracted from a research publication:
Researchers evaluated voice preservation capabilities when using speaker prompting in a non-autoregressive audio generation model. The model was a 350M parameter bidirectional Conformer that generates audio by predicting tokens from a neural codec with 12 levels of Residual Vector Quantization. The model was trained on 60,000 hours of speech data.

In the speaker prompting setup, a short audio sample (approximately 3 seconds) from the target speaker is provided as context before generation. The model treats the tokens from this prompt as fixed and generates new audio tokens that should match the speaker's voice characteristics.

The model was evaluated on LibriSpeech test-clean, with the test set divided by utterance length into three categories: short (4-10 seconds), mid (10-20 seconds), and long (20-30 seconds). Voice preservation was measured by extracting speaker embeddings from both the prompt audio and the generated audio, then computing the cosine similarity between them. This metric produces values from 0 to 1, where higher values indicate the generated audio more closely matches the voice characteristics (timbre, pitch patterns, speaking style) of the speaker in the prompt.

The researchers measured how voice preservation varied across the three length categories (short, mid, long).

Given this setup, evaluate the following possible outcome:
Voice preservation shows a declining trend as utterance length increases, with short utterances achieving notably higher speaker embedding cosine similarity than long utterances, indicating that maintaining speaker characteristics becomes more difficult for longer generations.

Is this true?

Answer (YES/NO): NO